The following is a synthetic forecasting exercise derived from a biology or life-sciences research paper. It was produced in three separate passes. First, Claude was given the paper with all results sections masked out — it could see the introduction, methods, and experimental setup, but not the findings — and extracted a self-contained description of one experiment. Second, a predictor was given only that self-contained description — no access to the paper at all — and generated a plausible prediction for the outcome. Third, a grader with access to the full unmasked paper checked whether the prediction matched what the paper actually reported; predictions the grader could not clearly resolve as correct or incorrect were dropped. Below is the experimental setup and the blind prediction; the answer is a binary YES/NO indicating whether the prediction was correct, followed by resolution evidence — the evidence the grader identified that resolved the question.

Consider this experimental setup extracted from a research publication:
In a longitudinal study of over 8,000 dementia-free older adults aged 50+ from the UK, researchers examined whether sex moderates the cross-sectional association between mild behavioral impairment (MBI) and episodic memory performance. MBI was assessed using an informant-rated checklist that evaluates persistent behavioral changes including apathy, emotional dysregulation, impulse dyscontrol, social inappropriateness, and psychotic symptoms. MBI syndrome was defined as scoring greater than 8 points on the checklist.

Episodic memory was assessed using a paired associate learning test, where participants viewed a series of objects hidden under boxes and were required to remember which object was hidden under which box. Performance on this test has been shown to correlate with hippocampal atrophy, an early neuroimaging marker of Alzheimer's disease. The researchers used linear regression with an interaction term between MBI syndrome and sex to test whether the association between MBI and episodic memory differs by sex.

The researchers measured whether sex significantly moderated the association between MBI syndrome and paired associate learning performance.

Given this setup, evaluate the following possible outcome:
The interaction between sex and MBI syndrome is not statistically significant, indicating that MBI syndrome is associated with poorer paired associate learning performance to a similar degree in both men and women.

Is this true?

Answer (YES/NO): NO